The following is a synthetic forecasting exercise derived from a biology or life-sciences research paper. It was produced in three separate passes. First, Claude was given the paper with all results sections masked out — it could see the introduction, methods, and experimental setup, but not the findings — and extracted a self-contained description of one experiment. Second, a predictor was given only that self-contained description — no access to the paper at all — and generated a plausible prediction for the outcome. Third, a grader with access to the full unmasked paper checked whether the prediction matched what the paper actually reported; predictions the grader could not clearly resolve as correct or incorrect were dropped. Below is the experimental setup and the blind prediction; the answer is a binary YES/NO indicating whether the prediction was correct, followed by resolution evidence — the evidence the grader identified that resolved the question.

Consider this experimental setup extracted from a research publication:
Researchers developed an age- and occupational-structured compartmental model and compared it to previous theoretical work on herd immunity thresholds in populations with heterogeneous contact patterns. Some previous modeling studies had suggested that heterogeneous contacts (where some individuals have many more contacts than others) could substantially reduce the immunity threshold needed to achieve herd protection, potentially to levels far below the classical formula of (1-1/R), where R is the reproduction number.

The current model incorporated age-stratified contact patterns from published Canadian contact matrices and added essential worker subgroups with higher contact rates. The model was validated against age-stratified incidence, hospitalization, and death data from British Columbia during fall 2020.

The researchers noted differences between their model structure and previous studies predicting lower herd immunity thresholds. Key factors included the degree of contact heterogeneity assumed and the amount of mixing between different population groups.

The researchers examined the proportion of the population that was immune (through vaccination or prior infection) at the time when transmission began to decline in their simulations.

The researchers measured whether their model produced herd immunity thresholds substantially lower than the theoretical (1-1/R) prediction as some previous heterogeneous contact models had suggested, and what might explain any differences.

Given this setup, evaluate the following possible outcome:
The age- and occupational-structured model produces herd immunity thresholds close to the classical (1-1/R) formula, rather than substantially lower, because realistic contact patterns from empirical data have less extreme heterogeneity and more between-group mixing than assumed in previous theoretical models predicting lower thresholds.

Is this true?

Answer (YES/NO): YES